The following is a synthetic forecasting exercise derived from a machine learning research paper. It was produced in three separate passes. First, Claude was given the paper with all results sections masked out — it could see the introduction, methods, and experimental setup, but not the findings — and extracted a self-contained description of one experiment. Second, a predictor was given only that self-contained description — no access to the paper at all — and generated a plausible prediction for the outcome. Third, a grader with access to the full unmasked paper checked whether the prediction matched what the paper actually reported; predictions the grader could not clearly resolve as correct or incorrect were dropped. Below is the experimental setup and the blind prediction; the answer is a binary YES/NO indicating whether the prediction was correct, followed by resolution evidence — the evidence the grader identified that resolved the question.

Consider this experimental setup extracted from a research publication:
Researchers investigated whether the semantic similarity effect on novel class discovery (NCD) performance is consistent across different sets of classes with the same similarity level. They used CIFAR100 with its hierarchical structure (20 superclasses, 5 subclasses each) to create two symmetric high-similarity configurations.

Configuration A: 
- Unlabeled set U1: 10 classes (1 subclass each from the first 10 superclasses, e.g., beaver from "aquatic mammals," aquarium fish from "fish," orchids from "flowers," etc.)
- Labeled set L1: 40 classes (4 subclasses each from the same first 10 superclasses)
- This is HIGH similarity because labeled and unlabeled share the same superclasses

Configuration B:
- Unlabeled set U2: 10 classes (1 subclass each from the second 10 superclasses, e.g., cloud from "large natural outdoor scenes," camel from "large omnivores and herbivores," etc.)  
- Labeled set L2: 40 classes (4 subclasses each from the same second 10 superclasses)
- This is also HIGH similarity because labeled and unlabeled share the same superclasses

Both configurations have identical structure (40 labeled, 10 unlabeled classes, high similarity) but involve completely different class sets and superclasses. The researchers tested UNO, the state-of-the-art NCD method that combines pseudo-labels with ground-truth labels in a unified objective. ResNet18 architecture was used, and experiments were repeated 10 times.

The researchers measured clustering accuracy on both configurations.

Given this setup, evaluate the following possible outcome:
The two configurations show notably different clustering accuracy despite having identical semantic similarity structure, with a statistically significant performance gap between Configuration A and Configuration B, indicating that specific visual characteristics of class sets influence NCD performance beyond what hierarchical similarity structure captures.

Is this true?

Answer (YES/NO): NO